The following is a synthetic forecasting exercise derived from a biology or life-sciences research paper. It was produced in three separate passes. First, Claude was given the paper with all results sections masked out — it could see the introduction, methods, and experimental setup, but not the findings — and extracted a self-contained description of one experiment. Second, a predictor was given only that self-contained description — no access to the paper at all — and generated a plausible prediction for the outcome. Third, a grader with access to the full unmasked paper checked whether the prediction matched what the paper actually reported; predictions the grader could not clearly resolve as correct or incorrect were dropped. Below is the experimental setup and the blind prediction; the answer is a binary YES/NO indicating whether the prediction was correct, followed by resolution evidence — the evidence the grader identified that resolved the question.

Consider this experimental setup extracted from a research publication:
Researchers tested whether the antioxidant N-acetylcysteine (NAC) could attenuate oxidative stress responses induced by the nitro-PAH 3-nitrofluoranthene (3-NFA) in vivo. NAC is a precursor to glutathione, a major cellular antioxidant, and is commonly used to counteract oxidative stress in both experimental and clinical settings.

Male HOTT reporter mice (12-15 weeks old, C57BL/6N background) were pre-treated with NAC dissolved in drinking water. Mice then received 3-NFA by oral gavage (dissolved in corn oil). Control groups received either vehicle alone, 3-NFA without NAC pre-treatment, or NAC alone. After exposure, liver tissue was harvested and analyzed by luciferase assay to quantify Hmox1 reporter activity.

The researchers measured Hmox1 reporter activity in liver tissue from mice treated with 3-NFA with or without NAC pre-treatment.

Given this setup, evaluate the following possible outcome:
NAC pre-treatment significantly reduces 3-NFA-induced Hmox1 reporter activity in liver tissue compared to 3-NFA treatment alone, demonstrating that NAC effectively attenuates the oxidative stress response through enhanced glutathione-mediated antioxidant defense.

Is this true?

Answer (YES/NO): YES